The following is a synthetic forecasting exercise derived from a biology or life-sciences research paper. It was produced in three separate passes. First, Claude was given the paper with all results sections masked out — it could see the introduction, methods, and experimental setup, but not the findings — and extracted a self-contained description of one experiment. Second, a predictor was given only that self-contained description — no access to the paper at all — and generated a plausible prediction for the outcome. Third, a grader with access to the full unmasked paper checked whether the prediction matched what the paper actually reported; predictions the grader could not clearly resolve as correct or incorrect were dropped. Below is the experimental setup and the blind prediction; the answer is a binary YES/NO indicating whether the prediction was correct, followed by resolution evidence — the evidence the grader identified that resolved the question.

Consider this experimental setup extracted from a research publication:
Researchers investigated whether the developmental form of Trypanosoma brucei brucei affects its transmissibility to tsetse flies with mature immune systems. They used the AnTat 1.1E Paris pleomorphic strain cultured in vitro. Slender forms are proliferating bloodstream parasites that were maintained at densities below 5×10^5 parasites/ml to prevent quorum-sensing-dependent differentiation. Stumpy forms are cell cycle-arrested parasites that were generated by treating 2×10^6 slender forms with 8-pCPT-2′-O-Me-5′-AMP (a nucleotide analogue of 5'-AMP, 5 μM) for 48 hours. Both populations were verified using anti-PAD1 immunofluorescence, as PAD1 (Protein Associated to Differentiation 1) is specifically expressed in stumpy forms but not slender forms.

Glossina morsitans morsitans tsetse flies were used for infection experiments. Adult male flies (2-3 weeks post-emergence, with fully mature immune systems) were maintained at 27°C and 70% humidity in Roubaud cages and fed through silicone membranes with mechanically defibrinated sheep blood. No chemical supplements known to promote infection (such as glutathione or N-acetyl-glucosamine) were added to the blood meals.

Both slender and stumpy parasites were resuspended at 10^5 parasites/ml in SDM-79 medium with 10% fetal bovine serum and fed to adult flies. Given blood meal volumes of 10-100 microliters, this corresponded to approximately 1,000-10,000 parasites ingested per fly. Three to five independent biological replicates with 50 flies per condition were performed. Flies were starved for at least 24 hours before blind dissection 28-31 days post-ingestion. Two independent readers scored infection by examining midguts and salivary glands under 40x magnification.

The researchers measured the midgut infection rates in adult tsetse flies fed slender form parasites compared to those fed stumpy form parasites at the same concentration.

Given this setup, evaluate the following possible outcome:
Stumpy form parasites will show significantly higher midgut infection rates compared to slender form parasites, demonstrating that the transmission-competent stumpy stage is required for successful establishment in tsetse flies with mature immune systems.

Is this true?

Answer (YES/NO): YES